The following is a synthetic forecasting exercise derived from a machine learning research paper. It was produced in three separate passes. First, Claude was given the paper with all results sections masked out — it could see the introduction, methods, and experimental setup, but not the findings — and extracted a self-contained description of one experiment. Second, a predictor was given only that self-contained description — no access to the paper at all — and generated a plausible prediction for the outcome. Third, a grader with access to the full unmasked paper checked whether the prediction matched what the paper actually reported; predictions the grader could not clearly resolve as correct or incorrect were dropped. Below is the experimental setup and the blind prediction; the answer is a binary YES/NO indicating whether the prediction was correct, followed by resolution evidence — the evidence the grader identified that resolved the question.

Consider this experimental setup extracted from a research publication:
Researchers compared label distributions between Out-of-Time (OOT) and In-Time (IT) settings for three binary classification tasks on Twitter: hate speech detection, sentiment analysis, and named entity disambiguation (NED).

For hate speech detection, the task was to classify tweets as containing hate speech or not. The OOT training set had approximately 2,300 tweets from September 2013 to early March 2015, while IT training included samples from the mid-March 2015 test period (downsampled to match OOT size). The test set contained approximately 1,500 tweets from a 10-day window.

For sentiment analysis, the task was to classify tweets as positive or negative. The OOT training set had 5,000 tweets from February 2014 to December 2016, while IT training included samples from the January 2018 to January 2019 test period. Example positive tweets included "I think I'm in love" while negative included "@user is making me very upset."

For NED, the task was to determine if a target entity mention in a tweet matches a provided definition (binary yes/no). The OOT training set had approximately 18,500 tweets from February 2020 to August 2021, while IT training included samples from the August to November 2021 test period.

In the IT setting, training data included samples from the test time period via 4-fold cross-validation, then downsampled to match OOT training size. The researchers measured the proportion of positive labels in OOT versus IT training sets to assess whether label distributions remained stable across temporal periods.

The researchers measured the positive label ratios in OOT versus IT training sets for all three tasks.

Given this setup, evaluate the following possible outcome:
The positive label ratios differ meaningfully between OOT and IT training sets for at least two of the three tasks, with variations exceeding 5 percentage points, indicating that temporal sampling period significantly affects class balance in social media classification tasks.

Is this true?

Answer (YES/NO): NO